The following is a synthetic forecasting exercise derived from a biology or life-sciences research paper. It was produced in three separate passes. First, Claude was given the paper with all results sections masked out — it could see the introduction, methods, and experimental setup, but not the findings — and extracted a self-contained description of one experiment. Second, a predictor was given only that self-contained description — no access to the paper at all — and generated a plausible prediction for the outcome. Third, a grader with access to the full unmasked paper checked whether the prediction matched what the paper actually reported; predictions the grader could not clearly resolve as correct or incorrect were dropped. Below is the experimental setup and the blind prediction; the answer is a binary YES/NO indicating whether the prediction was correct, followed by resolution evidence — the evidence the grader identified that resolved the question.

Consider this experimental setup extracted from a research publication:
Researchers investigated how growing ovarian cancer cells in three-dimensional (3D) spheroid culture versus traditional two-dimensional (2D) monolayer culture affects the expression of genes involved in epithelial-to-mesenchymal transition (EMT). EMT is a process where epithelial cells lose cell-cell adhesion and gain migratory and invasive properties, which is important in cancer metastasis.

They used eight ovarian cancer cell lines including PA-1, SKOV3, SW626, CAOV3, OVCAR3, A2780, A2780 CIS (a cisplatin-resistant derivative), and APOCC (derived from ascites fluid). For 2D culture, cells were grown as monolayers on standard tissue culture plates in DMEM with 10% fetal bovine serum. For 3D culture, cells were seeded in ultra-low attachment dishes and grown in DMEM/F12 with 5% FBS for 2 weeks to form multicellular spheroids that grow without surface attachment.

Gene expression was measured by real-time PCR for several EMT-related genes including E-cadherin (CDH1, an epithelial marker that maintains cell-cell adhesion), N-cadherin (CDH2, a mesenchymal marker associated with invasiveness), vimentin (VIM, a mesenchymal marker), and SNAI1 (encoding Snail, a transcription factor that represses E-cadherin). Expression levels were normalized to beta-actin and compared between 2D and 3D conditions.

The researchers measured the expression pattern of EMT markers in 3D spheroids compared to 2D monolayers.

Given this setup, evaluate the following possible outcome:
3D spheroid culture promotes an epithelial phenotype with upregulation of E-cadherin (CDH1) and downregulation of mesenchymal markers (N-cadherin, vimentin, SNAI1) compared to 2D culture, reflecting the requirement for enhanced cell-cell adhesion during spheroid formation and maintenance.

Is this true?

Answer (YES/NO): NO